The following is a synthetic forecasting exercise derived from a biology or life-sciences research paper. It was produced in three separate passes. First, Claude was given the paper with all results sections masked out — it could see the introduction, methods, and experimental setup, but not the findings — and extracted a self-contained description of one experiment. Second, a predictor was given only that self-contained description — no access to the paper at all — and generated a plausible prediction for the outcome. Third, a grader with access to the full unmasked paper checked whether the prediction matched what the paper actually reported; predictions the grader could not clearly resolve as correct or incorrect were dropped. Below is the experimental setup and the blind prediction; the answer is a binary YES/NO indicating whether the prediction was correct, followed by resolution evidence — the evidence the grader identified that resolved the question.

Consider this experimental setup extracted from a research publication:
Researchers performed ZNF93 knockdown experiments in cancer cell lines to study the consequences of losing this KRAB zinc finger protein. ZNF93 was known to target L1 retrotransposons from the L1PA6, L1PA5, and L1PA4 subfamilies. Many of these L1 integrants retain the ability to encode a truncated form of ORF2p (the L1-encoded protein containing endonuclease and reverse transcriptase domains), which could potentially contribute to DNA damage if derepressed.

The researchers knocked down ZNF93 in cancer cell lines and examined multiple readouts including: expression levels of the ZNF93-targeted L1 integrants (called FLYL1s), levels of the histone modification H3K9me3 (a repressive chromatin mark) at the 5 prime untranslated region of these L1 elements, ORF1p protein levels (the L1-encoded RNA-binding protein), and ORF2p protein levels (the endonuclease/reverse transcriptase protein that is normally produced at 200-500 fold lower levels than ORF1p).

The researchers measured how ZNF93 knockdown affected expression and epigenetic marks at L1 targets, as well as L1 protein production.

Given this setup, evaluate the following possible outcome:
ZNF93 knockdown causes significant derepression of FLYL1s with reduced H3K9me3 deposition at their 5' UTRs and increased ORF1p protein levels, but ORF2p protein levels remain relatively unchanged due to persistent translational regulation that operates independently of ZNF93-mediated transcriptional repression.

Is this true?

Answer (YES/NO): NO